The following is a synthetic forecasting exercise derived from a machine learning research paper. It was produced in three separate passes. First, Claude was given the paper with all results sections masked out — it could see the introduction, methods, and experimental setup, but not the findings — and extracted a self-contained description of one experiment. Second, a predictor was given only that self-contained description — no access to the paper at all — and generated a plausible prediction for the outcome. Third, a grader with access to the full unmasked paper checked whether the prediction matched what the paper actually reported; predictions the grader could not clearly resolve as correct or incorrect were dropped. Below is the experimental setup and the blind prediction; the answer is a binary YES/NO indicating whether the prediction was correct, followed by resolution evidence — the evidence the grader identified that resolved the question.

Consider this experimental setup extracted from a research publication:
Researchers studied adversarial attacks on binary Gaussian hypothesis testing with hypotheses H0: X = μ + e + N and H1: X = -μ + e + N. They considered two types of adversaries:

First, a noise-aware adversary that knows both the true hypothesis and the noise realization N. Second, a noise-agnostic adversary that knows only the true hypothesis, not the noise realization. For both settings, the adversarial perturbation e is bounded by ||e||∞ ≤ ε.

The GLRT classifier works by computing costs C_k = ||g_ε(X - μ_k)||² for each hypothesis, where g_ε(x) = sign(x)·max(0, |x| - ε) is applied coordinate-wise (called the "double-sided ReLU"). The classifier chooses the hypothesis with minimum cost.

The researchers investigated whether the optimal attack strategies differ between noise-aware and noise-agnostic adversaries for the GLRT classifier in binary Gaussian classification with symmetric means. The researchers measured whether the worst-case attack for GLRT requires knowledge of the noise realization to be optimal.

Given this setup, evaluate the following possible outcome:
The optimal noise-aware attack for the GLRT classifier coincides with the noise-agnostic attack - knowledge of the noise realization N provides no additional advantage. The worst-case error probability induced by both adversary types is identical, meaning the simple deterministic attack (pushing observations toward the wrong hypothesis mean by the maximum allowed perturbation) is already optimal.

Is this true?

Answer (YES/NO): YES